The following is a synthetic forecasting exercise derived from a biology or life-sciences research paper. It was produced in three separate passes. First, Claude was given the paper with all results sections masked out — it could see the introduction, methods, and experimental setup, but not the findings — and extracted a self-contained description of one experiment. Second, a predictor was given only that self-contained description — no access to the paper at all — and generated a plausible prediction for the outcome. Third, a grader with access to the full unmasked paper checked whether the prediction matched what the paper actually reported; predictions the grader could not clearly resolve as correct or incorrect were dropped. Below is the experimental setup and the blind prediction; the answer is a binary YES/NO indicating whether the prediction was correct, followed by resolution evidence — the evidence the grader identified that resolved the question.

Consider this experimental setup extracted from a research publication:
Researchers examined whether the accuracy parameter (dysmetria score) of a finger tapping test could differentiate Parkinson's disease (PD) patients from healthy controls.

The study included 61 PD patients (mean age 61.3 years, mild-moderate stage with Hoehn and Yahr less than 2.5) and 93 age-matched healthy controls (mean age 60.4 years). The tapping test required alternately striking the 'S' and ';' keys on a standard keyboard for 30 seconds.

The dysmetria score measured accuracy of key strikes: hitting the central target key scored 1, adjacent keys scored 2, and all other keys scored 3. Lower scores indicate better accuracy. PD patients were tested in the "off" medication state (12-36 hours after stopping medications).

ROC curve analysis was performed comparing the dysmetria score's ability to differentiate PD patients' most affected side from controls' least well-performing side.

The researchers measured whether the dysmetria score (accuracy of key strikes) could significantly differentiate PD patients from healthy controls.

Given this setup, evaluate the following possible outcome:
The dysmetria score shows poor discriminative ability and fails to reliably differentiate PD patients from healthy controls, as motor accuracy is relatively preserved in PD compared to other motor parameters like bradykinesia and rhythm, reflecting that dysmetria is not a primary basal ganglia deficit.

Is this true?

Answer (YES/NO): YES